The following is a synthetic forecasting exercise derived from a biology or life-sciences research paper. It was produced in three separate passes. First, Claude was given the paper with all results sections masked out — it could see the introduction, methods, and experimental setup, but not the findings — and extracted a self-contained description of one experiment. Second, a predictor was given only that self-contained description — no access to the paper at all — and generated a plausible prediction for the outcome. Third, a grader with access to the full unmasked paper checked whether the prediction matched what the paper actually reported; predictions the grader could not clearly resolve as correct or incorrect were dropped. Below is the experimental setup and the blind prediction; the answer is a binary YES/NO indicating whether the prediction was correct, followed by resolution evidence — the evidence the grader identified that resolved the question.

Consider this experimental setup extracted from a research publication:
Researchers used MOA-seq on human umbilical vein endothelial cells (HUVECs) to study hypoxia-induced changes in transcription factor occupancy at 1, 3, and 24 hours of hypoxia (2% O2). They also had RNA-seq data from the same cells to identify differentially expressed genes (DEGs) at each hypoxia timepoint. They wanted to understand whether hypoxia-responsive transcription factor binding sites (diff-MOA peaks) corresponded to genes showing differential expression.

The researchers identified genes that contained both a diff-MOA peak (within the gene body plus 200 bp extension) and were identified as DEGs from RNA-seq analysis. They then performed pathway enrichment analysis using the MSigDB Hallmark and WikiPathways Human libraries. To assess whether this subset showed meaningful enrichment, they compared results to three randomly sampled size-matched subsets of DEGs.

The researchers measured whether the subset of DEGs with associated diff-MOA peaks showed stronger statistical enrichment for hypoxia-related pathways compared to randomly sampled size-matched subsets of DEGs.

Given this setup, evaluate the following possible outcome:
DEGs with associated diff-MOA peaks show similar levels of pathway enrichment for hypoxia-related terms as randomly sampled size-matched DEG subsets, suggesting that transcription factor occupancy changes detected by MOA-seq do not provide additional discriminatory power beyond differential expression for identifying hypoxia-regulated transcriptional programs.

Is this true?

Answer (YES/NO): NO